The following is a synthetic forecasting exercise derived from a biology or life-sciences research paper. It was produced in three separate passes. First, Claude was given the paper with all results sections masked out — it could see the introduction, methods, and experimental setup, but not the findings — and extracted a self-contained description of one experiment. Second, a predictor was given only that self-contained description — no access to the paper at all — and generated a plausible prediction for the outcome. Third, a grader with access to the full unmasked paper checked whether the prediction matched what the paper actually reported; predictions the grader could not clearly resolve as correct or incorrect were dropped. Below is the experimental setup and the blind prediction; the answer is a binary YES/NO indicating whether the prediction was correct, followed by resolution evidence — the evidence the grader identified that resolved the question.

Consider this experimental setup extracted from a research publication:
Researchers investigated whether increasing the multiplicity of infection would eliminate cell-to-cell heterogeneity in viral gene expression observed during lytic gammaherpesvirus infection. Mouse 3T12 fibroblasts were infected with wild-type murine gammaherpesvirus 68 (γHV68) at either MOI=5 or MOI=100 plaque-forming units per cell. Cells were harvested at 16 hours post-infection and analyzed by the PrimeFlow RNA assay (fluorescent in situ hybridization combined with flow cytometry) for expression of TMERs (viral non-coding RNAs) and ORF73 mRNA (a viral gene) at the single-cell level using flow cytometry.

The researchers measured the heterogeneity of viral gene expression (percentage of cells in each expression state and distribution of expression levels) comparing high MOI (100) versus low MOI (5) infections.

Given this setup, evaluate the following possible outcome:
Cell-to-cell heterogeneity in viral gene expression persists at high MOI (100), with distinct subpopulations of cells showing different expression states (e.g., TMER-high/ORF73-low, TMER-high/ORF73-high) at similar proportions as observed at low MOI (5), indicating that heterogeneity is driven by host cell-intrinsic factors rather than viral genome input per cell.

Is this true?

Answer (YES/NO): NO